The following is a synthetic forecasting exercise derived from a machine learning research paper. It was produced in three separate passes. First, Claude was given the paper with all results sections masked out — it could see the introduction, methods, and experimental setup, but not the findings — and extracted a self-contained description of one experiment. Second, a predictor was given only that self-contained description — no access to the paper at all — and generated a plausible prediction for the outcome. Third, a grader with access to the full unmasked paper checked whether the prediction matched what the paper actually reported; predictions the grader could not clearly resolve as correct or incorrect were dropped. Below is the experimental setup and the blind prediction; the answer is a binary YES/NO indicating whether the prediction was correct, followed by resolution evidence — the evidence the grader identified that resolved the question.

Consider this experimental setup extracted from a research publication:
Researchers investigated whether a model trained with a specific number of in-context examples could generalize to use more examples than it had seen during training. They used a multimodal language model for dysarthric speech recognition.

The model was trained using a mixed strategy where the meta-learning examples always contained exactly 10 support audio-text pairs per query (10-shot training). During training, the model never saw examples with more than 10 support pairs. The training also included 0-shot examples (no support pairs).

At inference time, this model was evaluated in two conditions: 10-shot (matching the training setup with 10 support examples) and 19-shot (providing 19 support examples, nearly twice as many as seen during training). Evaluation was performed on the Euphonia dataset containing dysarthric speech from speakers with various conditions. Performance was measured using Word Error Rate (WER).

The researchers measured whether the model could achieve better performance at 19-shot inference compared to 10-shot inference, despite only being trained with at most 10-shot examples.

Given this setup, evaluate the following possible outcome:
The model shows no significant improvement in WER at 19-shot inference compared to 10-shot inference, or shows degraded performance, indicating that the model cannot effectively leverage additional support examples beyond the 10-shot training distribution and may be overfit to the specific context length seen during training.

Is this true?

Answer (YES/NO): NO